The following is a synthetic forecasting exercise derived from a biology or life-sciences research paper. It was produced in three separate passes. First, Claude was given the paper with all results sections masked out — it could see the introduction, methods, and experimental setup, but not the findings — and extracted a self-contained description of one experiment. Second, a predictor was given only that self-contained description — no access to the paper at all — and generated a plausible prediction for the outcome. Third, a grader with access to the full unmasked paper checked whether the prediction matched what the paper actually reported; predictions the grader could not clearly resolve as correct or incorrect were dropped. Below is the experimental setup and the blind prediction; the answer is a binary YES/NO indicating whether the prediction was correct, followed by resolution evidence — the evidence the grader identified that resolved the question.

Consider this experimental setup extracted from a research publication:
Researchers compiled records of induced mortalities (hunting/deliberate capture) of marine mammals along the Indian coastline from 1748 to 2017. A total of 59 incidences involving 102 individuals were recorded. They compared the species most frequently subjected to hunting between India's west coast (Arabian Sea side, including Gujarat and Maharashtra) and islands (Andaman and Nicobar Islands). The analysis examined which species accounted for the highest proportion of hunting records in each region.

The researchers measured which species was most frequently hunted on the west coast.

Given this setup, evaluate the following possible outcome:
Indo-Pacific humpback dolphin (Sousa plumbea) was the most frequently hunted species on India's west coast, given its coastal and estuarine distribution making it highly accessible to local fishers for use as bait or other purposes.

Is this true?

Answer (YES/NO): NO